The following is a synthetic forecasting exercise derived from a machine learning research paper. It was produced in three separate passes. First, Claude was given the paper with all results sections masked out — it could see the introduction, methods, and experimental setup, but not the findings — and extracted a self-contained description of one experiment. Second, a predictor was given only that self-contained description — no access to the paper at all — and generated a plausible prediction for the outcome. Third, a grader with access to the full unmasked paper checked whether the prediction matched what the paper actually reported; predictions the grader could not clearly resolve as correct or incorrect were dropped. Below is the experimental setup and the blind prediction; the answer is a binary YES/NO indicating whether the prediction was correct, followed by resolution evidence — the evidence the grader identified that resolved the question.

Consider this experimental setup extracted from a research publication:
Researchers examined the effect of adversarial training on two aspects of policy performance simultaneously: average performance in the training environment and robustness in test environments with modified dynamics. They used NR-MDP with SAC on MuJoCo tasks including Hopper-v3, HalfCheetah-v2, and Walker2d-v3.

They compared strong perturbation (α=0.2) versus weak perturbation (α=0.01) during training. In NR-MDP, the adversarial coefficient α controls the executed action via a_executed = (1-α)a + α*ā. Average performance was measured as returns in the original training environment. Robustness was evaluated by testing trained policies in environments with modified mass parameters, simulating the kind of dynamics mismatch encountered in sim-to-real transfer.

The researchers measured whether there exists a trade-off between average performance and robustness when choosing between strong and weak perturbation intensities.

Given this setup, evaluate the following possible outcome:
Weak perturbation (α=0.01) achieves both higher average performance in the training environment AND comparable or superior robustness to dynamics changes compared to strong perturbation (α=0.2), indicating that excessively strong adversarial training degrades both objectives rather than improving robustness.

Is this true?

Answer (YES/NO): NO